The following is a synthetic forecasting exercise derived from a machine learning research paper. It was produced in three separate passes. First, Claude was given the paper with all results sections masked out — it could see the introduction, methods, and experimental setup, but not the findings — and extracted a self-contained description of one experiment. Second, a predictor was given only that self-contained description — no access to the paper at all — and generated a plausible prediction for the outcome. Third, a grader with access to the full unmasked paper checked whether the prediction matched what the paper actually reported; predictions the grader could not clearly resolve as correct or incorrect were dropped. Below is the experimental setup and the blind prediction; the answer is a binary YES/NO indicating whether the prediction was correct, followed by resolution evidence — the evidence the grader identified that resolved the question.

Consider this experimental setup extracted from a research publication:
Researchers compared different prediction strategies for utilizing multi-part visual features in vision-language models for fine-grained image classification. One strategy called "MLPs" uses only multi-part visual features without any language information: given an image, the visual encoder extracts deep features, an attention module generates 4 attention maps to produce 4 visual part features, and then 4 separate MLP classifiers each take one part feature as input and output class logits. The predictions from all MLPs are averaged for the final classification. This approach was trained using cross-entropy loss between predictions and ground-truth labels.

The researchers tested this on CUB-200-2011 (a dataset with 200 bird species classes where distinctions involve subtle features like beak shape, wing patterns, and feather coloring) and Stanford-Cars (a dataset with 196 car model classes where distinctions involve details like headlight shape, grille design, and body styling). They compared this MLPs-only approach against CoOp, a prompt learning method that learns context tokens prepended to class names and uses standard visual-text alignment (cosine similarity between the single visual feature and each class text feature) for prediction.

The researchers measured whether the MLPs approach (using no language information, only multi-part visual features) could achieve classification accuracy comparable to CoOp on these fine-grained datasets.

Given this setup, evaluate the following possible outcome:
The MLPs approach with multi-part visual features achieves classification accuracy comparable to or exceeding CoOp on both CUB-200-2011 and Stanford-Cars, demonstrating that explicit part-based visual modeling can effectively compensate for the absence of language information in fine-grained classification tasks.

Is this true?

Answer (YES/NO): YES